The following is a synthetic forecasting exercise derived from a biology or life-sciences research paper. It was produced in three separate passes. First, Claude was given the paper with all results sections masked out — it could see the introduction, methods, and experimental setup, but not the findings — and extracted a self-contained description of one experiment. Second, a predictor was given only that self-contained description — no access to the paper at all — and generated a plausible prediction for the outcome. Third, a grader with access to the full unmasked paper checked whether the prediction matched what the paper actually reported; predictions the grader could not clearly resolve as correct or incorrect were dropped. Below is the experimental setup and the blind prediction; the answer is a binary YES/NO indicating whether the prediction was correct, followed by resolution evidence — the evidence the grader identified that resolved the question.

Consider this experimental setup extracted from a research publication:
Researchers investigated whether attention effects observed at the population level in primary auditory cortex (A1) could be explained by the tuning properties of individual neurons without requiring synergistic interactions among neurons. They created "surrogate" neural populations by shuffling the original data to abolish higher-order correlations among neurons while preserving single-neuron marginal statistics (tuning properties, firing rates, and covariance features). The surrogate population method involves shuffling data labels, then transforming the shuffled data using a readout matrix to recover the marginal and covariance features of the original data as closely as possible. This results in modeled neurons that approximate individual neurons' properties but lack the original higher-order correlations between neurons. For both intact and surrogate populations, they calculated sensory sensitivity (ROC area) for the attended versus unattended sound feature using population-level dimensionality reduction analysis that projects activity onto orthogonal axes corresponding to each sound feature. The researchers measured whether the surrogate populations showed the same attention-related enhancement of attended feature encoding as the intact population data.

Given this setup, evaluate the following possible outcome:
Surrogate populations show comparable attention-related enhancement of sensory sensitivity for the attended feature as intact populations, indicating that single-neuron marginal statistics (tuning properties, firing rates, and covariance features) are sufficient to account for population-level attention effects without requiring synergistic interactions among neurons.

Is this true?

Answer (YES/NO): NO